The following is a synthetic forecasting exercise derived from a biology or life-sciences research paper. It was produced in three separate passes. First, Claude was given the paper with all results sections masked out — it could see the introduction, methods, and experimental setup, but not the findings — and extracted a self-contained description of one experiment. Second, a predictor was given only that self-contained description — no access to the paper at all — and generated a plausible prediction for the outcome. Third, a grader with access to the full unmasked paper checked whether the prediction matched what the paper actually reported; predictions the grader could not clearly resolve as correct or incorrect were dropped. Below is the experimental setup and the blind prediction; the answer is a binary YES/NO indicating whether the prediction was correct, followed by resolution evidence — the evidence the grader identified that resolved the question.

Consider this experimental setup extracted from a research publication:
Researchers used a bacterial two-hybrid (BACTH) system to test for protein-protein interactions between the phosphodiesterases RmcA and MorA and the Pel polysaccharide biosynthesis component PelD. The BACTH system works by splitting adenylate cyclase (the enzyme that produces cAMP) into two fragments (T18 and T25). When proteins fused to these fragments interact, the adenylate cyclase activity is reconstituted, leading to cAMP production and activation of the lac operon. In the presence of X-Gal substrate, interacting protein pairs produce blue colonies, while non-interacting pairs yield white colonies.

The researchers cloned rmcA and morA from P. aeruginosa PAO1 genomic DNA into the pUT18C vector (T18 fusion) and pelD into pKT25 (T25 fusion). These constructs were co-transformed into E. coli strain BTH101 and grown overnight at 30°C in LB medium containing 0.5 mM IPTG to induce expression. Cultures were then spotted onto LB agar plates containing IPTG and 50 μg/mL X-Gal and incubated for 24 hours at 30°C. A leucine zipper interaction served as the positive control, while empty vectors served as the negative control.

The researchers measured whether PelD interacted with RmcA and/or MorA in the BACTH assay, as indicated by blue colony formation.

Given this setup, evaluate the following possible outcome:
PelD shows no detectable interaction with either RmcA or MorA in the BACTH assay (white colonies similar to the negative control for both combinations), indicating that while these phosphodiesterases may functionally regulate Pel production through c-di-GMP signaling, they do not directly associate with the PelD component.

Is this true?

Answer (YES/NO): NO